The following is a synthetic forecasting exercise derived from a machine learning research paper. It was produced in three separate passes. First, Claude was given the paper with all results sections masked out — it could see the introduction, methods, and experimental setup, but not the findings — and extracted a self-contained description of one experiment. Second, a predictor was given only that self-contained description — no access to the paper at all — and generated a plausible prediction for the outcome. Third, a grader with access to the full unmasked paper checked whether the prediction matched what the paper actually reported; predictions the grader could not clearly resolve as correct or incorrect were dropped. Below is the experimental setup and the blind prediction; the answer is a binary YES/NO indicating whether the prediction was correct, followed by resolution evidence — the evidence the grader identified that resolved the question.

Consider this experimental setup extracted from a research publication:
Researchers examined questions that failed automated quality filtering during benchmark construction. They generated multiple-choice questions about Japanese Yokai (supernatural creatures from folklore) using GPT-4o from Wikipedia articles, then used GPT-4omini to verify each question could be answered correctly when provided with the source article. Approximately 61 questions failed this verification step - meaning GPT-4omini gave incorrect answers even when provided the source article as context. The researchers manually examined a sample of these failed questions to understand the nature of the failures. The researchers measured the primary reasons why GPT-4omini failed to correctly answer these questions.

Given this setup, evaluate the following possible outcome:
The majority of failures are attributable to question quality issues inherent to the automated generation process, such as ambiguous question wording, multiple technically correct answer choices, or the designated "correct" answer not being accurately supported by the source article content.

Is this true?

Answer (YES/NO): YES